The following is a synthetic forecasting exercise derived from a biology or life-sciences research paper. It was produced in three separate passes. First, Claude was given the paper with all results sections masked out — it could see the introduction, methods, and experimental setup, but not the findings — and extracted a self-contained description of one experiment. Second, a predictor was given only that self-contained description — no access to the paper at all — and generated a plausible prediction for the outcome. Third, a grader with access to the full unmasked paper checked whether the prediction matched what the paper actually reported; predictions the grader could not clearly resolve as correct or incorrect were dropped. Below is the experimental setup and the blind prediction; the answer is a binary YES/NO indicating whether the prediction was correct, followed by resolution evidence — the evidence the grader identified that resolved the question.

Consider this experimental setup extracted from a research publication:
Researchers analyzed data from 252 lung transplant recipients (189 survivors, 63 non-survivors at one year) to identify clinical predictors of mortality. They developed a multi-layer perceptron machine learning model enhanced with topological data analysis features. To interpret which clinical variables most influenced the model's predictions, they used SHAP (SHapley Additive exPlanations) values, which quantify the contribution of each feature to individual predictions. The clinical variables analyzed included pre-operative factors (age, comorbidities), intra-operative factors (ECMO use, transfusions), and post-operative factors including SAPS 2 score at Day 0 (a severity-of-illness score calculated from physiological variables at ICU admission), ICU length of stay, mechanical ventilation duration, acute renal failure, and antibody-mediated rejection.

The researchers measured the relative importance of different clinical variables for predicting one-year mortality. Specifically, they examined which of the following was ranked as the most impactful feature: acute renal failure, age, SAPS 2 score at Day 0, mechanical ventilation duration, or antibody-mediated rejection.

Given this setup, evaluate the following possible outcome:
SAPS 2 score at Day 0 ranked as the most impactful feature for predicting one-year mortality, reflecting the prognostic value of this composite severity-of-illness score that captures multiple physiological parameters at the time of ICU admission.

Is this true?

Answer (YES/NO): NO